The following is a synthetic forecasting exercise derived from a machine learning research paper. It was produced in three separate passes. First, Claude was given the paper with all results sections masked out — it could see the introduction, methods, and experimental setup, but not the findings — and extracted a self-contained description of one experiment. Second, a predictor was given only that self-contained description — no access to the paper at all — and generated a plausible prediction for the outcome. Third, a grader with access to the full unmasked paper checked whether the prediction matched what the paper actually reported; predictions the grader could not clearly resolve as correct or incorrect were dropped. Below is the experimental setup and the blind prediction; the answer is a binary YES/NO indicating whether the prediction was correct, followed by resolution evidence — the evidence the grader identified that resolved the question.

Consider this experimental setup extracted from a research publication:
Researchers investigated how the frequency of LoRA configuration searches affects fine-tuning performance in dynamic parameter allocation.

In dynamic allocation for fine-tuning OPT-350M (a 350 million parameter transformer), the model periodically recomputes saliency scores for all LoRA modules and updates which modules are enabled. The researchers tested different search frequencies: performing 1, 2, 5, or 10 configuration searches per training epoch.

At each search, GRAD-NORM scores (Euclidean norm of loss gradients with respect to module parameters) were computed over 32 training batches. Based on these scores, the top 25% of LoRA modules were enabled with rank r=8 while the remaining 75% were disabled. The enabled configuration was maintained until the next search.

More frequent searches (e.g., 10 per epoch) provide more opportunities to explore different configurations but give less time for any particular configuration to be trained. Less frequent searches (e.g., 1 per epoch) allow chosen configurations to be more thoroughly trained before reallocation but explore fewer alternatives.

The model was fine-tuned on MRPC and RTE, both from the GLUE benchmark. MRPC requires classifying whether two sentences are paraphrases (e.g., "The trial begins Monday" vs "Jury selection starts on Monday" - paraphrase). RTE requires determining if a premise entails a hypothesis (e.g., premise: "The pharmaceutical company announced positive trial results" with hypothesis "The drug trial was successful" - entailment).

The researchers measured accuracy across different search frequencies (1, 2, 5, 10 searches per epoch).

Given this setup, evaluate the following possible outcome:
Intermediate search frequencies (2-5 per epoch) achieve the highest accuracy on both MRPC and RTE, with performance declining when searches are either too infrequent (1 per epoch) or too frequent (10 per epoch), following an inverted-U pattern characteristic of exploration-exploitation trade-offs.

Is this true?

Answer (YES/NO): NO